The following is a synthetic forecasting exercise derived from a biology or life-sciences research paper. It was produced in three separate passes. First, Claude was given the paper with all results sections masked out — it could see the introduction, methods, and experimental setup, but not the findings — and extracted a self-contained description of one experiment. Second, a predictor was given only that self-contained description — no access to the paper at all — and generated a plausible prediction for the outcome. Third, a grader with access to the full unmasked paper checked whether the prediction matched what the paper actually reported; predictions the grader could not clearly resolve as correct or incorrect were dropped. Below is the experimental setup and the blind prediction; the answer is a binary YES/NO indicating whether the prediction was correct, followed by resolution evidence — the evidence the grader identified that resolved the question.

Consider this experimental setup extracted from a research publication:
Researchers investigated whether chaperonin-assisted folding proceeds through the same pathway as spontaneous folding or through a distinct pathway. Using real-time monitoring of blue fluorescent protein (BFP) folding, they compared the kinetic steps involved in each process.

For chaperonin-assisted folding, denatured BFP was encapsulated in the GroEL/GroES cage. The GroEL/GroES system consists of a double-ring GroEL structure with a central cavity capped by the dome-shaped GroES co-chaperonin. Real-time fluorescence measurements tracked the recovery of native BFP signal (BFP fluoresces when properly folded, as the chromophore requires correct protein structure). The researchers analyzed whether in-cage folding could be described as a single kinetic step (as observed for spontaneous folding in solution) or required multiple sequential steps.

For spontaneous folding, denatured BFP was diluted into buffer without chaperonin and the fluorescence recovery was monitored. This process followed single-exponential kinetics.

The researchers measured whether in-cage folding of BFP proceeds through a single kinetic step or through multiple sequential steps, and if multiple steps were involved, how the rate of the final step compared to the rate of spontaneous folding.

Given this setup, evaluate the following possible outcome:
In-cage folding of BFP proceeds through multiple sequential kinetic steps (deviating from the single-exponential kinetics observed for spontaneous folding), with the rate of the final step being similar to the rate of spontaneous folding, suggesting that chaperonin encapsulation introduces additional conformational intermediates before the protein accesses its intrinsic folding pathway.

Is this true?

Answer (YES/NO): NO